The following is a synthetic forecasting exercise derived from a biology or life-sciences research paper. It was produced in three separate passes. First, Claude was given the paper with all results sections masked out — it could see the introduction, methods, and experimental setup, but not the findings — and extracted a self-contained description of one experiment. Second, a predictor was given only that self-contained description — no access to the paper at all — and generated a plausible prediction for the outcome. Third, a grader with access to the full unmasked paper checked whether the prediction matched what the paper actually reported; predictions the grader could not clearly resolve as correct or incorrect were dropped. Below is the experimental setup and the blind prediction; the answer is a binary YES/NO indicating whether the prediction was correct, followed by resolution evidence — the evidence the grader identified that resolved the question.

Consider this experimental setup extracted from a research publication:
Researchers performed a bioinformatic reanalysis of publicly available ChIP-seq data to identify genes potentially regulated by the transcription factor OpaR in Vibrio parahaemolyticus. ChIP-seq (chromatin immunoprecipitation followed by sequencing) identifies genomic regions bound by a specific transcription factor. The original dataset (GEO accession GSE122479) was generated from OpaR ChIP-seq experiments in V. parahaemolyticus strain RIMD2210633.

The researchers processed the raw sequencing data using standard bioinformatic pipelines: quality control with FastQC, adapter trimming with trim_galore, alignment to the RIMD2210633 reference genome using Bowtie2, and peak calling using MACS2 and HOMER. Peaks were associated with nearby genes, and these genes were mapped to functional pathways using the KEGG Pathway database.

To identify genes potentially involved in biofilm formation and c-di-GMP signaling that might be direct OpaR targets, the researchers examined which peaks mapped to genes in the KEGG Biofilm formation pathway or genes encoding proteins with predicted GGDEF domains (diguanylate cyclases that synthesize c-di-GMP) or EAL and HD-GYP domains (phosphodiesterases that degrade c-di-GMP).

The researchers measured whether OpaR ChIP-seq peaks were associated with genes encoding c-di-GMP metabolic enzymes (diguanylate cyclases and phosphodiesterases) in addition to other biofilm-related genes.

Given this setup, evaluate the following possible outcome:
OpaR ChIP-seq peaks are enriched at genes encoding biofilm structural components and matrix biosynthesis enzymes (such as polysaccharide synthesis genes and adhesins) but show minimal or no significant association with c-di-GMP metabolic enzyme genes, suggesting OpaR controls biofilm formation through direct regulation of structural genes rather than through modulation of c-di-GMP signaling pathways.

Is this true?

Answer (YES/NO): NO